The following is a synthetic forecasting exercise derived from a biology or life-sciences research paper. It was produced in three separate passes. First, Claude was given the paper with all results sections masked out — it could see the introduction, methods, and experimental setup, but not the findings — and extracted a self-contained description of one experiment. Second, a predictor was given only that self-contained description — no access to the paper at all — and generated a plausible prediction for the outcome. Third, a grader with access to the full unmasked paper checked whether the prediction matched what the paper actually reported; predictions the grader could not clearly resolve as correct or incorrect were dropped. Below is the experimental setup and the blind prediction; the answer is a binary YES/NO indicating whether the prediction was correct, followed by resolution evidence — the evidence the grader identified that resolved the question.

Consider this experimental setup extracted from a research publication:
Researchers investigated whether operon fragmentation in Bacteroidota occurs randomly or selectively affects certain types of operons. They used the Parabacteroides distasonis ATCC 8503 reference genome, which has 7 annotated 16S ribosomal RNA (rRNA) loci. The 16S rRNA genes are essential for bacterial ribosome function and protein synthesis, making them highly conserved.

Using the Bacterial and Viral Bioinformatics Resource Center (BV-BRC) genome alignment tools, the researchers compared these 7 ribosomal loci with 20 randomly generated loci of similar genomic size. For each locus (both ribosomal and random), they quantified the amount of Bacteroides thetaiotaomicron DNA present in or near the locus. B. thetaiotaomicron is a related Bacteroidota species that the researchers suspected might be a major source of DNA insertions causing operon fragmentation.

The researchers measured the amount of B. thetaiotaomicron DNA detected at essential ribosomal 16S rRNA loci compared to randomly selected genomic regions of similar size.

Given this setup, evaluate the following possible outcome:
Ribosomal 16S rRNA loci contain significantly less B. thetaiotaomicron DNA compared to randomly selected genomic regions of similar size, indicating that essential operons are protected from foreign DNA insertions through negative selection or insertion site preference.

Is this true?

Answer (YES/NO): YES